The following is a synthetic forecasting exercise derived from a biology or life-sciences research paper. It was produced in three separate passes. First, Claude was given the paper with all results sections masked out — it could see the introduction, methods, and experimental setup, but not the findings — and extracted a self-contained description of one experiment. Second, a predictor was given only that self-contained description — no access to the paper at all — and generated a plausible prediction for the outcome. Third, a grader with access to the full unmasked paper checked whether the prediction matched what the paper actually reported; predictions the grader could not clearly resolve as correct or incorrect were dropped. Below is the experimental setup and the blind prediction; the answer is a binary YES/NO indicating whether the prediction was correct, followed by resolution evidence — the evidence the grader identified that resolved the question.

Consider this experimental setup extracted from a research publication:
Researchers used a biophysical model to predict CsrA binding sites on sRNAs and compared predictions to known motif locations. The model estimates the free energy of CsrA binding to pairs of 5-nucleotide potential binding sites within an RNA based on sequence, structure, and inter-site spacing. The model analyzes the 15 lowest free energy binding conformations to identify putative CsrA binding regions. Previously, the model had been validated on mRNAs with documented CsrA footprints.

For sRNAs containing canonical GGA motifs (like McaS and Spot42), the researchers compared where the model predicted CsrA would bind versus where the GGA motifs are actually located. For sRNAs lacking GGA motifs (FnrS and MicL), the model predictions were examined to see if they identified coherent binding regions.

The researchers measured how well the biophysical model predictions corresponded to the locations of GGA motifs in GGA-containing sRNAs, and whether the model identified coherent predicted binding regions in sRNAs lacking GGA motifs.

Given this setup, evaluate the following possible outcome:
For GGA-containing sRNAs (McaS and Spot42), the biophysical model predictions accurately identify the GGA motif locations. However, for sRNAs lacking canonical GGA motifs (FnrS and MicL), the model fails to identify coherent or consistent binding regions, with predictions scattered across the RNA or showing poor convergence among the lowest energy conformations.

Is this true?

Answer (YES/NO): NO